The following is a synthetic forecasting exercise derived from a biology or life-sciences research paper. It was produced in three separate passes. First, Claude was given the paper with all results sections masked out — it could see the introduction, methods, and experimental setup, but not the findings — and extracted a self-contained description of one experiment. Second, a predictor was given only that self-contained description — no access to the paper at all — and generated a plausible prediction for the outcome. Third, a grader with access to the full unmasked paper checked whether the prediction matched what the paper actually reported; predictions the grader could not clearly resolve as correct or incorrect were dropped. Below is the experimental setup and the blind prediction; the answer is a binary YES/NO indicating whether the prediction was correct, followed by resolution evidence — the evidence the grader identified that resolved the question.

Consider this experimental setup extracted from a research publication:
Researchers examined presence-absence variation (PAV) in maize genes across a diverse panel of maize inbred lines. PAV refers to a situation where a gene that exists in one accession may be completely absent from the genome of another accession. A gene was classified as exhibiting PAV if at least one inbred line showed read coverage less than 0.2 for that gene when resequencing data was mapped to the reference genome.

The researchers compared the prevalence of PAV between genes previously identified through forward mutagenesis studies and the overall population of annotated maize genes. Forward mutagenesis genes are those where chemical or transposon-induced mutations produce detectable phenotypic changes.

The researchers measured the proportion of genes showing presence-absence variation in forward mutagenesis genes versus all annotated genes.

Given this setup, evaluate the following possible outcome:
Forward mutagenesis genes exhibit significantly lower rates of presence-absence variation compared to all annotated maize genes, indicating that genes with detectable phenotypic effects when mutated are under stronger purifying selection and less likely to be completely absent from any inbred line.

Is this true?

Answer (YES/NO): YES